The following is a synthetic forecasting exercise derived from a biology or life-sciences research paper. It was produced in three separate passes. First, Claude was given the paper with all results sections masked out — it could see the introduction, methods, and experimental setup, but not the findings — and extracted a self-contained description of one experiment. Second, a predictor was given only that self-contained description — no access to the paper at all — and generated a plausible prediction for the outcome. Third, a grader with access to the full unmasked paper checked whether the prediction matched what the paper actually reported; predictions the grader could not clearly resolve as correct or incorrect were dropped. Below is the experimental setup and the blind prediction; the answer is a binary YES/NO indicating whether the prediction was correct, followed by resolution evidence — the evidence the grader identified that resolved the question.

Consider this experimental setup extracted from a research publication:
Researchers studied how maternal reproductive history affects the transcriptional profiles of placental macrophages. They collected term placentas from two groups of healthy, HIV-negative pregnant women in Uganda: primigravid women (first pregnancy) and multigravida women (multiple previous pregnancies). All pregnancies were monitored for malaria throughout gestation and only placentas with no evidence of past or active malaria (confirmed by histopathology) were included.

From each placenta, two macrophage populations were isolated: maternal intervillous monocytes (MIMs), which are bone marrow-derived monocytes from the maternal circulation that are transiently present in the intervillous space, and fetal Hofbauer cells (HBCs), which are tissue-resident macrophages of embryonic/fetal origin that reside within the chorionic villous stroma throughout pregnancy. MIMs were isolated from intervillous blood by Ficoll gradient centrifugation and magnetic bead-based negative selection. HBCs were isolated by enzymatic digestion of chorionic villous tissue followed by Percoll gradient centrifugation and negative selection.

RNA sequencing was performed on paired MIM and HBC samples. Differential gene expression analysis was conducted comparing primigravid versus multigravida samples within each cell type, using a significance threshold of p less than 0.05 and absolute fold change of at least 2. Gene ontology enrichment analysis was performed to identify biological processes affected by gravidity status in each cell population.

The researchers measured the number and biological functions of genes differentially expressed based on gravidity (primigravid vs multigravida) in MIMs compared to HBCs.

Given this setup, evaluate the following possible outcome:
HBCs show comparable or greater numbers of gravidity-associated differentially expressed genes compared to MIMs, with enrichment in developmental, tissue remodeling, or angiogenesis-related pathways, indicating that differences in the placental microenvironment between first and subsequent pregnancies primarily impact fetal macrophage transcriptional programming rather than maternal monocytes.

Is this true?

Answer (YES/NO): NO